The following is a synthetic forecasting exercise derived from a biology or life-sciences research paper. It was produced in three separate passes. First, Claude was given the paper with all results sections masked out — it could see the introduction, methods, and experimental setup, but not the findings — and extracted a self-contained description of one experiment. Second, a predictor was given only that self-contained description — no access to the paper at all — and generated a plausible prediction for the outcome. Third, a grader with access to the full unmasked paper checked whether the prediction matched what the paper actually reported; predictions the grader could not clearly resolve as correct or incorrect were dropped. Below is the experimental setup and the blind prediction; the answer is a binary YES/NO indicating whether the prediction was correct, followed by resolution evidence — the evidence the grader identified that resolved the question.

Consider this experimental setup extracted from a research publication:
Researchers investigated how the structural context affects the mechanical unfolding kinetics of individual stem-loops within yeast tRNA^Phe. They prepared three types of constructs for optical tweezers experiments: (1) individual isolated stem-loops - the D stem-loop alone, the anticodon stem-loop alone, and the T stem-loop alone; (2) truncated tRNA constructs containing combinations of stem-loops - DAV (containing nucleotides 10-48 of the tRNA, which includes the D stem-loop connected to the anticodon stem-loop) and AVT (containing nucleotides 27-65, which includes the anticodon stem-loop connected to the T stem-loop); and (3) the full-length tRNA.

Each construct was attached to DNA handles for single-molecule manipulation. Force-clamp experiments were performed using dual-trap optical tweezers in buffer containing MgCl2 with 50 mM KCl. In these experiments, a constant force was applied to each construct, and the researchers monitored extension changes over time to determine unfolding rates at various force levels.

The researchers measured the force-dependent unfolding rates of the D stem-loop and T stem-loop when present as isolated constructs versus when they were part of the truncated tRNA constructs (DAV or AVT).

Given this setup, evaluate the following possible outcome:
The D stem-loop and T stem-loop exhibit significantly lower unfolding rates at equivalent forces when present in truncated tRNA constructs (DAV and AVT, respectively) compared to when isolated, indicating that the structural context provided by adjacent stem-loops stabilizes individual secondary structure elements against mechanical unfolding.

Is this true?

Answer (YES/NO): YES